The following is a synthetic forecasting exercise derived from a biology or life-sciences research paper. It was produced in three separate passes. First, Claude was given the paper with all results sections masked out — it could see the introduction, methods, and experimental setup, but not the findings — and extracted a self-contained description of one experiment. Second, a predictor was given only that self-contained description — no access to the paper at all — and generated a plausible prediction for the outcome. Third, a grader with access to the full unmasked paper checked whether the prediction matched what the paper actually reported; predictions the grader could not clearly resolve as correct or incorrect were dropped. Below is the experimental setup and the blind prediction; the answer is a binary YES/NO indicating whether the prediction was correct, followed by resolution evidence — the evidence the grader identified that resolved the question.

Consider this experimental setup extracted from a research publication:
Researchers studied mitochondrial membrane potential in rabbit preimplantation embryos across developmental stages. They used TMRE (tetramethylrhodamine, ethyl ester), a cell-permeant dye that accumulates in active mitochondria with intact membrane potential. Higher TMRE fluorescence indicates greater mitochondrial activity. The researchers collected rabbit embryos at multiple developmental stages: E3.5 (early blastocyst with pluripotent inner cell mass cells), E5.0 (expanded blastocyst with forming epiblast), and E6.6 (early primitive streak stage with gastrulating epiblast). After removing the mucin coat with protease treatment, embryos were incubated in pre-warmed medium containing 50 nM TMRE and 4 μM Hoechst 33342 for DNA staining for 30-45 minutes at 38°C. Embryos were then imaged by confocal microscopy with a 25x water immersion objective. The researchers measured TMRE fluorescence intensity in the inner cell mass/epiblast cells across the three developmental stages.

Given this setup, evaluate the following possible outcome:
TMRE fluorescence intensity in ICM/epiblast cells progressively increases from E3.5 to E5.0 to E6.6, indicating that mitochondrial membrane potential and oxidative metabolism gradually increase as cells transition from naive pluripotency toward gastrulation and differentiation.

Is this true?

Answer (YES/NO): NO